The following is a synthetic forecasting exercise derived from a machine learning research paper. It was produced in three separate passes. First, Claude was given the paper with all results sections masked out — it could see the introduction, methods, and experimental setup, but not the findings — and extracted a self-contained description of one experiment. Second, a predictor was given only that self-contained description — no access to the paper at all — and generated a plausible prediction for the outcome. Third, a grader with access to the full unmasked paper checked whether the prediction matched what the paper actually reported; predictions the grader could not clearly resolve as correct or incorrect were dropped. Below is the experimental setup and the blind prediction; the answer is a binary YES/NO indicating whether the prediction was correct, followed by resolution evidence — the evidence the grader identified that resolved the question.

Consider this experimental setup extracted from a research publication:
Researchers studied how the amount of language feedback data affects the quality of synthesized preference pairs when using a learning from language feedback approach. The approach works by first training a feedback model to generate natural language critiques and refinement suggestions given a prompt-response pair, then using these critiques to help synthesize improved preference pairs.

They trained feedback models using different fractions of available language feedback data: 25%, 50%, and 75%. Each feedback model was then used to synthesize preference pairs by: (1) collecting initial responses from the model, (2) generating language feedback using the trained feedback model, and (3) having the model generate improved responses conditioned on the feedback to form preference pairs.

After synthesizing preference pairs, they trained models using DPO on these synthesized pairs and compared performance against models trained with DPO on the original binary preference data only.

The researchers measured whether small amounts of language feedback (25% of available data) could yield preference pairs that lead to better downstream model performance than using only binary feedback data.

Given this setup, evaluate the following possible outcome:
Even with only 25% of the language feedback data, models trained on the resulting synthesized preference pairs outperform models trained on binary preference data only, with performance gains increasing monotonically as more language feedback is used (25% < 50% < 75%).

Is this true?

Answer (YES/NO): NO